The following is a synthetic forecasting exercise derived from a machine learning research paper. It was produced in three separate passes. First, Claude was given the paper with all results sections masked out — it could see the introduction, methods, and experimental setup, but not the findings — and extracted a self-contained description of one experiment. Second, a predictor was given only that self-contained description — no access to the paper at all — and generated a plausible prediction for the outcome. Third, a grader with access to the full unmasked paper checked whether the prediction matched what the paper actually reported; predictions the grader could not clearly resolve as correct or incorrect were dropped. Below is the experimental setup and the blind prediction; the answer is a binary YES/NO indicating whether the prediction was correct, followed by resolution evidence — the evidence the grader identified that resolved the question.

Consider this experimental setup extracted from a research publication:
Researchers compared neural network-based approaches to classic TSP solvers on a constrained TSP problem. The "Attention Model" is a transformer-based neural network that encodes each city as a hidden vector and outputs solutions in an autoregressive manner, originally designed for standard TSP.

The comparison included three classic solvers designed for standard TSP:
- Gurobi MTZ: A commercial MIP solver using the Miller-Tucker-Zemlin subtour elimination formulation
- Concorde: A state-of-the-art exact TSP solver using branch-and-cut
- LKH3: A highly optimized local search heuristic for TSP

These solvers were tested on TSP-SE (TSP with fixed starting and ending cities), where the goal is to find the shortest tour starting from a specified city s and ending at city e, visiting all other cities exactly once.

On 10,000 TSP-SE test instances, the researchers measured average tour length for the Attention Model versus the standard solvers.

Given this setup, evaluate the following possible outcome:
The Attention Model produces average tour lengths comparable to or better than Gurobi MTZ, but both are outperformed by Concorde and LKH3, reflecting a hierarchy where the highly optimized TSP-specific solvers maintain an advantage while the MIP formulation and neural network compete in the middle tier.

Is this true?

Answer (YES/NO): NO